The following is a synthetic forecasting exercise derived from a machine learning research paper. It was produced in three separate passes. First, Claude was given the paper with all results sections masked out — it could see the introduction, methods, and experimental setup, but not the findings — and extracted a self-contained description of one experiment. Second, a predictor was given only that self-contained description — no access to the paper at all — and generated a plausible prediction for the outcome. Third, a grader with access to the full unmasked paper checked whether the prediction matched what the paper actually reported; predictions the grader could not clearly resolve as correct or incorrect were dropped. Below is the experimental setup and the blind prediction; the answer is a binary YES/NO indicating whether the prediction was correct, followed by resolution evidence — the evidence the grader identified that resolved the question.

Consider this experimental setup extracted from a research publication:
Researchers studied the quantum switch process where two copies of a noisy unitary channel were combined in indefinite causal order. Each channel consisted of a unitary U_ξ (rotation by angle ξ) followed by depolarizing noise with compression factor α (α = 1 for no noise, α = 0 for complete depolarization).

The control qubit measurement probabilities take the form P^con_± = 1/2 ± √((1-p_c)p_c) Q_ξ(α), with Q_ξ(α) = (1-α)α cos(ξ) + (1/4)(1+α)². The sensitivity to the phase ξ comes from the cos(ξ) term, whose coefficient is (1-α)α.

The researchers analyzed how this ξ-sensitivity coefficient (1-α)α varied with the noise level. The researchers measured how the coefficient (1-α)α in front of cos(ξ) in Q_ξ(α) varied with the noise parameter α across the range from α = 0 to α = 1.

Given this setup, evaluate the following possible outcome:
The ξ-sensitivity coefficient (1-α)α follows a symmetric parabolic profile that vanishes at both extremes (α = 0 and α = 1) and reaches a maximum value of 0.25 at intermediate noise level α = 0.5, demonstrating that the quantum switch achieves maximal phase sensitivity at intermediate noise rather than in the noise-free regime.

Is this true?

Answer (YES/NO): YES